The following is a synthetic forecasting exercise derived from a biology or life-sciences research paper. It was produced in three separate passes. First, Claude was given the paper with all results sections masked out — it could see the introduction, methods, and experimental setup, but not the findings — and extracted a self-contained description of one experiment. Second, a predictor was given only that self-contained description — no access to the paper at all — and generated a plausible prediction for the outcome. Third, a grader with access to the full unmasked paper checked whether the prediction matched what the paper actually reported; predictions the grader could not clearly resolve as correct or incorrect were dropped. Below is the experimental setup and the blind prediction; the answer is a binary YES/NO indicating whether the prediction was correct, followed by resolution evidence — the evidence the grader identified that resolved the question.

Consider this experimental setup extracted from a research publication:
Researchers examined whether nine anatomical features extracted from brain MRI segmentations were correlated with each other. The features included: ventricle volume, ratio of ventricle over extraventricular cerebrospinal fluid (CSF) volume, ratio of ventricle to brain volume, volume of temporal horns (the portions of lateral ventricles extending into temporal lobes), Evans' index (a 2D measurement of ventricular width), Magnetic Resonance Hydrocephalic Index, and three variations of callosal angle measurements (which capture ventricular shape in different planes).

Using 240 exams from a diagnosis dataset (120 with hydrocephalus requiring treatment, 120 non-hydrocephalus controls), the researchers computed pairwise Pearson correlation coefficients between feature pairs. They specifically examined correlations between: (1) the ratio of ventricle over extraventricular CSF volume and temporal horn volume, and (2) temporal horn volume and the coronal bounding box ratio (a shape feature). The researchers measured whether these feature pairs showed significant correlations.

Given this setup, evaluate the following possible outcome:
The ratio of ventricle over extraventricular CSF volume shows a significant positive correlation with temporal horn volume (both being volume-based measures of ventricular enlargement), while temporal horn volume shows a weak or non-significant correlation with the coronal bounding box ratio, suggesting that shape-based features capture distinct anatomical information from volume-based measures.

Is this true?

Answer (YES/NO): NO